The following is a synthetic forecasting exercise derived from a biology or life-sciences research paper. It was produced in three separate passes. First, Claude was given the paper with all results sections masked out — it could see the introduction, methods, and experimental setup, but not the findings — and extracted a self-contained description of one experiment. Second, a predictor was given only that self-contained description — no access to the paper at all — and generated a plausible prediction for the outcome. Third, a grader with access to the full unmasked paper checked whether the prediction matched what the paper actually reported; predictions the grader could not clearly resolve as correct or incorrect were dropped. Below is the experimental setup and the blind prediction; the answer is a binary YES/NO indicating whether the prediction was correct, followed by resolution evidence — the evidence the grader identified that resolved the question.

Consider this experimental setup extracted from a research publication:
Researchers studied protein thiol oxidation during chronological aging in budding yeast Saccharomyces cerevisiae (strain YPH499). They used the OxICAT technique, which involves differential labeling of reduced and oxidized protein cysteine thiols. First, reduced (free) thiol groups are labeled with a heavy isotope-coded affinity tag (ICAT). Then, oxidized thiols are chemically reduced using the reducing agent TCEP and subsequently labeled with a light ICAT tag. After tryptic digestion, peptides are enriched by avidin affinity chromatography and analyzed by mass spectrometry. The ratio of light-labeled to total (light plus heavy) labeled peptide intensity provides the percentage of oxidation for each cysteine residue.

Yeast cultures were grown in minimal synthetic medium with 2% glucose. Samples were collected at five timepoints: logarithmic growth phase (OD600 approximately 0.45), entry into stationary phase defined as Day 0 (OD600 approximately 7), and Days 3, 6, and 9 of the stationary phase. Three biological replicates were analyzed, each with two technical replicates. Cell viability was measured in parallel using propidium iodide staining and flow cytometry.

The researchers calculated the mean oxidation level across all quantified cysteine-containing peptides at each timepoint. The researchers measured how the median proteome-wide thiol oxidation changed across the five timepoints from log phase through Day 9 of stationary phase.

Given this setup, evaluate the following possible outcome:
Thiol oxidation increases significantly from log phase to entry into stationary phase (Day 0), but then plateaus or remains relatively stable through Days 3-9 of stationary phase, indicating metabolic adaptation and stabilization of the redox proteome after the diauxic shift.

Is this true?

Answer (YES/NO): NO